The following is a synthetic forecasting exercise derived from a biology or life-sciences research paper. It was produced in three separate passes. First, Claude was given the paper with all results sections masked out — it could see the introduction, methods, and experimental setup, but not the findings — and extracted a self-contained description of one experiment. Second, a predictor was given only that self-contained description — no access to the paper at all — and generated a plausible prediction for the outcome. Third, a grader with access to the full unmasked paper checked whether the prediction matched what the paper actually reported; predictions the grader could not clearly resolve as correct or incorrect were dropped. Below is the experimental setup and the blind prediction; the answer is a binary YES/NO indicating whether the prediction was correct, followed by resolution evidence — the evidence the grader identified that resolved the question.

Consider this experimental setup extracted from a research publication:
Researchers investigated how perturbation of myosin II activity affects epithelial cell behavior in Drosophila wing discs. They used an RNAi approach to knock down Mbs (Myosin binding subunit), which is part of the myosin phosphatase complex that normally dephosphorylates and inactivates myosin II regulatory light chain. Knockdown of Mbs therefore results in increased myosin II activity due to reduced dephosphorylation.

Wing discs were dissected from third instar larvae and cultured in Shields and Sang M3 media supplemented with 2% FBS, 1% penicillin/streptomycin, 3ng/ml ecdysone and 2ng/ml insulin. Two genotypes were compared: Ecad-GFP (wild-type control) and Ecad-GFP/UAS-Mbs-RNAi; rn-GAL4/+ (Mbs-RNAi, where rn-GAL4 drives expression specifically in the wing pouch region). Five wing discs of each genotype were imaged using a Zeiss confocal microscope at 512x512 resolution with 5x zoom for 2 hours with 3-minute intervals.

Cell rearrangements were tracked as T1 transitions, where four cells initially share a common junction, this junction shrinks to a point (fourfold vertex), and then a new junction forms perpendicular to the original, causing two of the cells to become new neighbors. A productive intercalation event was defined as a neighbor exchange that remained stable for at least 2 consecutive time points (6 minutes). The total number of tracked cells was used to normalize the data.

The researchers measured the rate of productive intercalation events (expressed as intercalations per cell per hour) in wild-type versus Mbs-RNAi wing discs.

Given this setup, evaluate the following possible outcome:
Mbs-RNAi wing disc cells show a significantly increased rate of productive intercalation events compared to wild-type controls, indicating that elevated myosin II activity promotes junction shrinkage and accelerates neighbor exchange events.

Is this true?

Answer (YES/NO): NO